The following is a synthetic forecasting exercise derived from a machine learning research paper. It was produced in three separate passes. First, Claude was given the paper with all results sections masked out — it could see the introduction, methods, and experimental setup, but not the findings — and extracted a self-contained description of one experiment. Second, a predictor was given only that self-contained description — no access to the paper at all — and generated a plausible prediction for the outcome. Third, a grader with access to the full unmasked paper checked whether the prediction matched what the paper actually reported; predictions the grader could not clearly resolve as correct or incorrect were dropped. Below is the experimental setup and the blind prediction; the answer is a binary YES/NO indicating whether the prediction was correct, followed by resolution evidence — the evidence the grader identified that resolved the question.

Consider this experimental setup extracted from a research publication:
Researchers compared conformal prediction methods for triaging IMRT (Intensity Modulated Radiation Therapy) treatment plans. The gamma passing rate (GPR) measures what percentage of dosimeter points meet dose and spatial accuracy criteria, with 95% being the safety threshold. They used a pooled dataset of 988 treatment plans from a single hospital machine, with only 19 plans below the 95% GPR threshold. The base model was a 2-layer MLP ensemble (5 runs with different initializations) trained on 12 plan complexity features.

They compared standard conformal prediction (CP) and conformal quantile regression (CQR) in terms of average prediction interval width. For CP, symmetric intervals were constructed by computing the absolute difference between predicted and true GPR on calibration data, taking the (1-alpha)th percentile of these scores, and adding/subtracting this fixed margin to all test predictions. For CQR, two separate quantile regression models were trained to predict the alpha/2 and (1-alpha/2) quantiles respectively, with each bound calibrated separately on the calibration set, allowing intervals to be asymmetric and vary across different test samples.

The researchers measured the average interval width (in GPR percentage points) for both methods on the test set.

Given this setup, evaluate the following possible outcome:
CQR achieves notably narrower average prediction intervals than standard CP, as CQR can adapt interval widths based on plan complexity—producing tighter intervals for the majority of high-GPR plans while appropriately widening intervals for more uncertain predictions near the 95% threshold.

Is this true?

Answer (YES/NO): YES